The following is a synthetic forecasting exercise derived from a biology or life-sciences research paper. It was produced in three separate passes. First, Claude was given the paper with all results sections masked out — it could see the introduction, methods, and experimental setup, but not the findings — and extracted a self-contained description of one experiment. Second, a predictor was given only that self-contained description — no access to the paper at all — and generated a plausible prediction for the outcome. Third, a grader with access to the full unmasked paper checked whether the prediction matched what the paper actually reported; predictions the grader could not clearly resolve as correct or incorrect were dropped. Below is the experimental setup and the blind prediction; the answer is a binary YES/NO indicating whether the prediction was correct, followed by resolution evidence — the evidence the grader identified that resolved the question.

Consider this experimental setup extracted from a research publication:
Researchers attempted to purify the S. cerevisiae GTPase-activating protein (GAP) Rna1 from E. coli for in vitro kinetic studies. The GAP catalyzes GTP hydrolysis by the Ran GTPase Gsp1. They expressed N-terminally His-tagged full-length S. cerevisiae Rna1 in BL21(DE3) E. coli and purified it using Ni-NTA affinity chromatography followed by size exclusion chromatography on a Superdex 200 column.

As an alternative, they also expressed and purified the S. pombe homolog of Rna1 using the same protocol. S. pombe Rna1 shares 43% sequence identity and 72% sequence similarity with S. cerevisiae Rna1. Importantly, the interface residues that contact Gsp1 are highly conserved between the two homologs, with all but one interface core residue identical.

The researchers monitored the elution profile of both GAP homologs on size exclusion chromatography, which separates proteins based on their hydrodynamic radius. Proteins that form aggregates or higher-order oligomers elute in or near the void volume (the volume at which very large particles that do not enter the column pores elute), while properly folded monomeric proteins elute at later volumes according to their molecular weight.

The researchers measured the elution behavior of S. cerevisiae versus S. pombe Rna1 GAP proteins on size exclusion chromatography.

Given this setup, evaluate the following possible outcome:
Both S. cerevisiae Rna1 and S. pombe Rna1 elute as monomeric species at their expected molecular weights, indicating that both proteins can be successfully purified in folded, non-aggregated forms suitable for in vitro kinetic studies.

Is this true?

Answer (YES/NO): NO